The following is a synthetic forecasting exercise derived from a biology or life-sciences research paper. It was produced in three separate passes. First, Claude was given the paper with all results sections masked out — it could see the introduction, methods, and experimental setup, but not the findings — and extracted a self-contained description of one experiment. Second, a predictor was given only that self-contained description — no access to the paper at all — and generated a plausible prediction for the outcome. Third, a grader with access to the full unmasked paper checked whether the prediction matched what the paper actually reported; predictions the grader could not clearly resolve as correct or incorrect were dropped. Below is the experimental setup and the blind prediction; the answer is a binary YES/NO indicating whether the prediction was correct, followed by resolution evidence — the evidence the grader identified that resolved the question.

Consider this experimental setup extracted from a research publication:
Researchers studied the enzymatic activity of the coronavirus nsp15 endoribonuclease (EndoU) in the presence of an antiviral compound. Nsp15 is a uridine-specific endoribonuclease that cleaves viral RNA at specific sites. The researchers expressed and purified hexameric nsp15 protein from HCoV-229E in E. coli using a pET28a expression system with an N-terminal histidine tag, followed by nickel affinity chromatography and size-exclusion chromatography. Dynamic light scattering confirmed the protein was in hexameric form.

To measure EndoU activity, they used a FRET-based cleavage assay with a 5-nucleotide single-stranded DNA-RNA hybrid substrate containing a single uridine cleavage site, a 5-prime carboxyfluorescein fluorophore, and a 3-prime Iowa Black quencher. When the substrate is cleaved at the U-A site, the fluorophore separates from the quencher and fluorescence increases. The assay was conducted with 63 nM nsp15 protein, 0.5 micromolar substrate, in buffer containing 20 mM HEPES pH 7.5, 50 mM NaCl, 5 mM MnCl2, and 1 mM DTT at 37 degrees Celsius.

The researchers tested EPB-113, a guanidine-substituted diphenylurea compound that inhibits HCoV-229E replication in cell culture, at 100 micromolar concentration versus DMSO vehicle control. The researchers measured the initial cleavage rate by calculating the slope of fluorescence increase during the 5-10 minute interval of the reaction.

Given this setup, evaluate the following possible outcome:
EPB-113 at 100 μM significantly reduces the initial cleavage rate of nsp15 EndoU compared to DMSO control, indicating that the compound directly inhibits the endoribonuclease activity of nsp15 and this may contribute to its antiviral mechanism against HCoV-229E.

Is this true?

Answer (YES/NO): NO